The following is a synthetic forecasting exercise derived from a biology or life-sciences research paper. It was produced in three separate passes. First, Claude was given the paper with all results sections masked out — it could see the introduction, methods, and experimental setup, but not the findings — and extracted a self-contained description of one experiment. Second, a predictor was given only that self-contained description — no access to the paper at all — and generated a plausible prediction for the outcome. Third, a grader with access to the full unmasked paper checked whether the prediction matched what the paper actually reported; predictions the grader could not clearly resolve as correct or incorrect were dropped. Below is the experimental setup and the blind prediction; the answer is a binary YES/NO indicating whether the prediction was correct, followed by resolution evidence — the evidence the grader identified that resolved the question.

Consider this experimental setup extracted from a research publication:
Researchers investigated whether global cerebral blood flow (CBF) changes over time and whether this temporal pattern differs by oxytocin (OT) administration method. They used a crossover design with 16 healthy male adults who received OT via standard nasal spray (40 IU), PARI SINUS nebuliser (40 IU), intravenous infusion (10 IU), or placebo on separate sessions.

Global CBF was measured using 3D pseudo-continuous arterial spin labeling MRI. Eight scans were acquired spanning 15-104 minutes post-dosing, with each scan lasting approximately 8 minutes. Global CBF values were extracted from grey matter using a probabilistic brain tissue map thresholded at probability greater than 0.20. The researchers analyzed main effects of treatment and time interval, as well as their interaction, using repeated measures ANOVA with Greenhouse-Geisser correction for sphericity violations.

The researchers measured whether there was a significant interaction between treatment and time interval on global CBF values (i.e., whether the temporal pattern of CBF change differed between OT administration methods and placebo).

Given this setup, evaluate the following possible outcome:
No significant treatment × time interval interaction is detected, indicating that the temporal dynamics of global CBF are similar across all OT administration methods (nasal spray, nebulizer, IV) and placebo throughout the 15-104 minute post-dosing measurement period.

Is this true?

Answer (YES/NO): YES